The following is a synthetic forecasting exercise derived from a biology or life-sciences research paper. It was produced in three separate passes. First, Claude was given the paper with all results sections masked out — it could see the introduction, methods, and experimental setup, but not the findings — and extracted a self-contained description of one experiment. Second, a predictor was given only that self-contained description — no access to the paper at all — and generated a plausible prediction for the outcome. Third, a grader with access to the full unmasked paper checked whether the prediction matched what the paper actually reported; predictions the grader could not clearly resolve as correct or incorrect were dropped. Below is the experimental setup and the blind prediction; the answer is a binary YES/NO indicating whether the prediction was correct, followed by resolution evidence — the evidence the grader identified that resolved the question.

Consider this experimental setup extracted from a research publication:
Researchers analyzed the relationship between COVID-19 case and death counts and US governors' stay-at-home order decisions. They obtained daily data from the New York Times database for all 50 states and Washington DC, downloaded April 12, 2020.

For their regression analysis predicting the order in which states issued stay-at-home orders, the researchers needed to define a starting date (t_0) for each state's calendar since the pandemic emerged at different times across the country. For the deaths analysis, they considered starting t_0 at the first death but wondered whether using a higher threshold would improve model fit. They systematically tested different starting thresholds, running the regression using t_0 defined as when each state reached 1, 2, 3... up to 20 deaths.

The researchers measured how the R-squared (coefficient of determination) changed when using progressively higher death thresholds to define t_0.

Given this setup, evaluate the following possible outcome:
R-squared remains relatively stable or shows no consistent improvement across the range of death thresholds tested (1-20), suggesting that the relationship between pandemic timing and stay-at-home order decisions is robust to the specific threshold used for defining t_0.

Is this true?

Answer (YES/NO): NO